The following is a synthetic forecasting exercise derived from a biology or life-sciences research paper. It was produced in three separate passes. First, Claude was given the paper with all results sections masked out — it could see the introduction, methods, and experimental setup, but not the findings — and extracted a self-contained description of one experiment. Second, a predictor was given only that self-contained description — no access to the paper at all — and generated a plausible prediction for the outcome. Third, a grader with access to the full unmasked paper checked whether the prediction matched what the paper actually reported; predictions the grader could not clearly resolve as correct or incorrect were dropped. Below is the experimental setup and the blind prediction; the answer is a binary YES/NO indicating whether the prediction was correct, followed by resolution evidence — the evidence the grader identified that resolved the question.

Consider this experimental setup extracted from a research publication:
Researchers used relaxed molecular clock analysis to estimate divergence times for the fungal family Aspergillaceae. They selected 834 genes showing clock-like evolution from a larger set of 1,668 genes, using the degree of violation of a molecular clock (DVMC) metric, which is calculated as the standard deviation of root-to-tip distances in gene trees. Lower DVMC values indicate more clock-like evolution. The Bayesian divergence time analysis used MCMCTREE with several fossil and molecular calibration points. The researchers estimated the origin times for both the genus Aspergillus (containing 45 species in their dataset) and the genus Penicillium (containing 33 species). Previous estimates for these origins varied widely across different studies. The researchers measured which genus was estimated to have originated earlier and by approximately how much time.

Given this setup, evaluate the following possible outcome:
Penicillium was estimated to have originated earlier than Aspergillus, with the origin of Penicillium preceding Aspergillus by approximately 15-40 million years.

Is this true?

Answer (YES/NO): NO